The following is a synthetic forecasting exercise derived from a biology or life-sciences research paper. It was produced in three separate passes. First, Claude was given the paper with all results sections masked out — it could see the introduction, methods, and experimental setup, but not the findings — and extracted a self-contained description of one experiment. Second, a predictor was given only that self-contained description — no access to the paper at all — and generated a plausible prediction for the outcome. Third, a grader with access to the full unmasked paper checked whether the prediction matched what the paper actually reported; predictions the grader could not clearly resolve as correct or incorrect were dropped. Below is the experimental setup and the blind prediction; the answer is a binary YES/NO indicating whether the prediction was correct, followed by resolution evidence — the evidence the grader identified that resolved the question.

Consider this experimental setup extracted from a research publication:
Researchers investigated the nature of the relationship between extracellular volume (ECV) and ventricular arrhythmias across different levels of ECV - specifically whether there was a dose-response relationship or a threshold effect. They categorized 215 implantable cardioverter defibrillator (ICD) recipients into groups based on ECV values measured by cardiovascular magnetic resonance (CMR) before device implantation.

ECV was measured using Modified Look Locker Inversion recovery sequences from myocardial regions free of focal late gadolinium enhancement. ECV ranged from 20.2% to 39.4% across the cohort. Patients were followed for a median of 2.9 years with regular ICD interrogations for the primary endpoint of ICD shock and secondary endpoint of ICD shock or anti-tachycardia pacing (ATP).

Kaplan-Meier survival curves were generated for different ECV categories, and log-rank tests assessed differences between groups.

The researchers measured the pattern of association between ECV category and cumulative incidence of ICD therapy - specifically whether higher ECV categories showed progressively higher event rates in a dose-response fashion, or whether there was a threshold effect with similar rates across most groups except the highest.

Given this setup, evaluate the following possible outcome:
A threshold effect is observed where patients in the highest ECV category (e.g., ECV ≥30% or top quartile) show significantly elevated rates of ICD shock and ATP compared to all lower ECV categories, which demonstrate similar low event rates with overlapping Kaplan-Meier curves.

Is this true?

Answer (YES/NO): NO